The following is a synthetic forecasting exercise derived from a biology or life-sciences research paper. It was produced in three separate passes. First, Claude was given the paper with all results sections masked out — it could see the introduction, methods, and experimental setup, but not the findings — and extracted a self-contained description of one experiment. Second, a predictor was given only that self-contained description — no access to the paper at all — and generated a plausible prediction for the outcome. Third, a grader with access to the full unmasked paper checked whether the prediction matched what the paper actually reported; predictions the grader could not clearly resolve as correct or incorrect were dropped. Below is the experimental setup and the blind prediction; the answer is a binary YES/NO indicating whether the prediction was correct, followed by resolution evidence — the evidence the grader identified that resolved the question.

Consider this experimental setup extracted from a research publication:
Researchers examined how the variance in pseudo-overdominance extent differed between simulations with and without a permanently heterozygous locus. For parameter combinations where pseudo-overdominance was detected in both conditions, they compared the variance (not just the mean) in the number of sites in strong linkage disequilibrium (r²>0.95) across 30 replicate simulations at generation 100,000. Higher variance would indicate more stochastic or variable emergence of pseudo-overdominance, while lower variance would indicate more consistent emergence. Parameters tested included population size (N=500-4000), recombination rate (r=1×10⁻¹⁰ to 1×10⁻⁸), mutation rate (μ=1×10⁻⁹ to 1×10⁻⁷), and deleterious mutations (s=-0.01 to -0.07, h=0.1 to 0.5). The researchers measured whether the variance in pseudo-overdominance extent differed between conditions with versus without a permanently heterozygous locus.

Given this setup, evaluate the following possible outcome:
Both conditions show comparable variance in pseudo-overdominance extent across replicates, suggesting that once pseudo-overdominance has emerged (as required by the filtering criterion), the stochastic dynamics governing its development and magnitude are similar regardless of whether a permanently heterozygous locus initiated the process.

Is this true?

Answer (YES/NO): NO